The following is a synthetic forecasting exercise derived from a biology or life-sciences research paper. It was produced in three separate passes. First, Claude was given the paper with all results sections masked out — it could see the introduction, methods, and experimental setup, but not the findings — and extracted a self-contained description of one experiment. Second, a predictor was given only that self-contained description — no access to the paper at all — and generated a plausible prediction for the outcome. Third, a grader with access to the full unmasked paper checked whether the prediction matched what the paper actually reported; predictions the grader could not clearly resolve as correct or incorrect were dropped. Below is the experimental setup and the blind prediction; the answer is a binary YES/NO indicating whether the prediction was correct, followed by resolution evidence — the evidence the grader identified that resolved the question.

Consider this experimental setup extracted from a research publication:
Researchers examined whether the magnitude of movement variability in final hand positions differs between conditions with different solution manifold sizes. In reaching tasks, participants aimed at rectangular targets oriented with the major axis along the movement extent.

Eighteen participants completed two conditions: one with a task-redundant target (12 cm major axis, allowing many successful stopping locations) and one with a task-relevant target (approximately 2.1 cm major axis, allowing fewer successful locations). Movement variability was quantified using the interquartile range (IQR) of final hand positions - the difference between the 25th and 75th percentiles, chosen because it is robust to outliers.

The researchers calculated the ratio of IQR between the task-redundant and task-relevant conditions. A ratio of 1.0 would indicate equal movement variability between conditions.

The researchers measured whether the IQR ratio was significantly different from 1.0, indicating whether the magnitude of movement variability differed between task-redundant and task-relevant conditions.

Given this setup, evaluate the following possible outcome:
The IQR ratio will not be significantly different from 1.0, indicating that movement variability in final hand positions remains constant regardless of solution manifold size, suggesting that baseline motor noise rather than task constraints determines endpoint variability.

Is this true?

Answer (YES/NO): NO